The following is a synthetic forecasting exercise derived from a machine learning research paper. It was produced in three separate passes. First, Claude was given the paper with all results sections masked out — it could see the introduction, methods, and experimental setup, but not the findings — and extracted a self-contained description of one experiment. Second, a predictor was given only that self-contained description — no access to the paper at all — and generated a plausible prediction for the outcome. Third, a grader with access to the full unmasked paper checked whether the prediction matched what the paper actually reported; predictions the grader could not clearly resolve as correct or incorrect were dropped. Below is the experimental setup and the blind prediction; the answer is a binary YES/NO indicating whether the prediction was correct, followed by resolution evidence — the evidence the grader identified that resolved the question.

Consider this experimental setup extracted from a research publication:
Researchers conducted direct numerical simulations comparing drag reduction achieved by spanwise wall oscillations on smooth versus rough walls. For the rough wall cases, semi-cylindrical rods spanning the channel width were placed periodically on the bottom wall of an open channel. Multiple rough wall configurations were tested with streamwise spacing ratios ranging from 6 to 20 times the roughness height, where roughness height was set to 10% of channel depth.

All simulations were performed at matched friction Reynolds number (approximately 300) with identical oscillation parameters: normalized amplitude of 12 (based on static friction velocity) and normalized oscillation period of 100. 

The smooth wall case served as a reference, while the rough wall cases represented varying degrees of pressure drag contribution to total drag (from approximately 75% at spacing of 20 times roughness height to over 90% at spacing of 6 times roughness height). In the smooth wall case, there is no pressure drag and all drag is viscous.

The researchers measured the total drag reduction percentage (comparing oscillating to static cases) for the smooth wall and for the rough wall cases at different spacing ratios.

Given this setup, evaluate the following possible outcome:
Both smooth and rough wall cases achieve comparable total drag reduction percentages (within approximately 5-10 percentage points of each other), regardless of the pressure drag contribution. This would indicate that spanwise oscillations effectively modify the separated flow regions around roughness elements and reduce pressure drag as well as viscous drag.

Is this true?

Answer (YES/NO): YES